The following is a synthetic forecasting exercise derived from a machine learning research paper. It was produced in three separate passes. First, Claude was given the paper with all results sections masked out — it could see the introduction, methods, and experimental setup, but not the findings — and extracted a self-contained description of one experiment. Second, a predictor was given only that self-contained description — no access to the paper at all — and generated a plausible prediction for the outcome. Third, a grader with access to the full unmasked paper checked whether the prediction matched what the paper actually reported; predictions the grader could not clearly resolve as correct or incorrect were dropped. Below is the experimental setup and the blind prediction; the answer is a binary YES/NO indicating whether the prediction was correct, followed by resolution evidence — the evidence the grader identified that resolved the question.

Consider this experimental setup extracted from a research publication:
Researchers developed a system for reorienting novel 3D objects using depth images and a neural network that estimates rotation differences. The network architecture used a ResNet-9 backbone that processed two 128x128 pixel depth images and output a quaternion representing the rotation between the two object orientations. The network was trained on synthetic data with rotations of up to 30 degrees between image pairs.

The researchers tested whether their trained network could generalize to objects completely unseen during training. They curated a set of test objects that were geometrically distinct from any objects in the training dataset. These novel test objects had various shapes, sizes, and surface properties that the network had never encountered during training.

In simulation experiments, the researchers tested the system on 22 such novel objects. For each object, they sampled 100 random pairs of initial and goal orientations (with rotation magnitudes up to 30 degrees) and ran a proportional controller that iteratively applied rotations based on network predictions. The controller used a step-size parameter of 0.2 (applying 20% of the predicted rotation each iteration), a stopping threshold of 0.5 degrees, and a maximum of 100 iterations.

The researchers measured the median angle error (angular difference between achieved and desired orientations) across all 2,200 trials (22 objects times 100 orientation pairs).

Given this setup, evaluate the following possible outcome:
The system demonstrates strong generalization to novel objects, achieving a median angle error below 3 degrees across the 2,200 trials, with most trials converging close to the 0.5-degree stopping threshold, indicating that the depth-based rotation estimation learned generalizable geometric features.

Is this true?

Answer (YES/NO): NO